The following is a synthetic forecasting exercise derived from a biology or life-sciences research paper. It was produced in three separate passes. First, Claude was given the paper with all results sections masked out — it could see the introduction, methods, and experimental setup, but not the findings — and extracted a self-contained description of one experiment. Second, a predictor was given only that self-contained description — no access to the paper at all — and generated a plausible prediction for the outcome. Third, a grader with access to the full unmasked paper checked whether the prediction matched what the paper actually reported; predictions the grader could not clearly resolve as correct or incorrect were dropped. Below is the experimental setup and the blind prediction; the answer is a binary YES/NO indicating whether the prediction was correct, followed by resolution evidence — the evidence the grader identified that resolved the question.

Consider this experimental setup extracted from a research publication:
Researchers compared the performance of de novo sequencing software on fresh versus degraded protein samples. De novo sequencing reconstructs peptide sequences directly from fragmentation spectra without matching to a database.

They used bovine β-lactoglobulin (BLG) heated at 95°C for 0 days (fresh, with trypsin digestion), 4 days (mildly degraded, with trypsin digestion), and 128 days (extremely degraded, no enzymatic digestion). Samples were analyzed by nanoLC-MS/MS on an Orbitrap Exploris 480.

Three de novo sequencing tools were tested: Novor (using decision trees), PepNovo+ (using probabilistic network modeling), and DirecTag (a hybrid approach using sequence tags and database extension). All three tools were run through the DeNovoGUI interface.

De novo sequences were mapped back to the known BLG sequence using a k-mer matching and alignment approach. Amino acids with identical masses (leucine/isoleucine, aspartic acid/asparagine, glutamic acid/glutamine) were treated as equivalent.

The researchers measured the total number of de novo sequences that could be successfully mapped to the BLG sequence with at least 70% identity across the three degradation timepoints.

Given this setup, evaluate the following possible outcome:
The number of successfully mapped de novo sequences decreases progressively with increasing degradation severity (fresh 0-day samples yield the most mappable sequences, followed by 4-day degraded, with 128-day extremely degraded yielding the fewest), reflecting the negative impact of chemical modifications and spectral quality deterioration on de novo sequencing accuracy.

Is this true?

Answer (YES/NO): YES